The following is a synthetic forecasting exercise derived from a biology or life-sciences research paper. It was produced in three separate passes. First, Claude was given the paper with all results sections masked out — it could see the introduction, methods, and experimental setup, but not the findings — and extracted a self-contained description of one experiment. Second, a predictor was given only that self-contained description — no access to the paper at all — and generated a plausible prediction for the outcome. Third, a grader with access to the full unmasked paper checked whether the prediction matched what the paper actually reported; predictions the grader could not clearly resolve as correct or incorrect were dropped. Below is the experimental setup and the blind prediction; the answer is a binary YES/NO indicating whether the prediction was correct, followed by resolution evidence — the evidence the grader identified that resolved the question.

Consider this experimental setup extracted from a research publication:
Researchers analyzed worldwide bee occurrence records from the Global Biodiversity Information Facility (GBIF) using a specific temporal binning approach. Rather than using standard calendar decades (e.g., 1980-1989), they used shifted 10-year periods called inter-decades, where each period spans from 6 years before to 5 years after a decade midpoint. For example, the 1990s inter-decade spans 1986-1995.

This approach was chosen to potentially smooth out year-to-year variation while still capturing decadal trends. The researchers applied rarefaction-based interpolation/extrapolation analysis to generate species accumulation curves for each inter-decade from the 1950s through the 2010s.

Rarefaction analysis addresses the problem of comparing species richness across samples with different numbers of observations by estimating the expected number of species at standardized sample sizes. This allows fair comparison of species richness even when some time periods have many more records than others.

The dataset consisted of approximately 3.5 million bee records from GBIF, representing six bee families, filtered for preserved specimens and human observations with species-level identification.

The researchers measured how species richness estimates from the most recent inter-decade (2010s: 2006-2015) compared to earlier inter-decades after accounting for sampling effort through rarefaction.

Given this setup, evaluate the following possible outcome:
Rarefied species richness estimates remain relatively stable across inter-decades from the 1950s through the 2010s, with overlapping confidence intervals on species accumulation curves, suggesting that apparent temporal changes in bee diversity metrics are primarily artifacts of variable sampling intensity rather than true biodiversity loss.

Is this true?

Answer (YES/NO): NO